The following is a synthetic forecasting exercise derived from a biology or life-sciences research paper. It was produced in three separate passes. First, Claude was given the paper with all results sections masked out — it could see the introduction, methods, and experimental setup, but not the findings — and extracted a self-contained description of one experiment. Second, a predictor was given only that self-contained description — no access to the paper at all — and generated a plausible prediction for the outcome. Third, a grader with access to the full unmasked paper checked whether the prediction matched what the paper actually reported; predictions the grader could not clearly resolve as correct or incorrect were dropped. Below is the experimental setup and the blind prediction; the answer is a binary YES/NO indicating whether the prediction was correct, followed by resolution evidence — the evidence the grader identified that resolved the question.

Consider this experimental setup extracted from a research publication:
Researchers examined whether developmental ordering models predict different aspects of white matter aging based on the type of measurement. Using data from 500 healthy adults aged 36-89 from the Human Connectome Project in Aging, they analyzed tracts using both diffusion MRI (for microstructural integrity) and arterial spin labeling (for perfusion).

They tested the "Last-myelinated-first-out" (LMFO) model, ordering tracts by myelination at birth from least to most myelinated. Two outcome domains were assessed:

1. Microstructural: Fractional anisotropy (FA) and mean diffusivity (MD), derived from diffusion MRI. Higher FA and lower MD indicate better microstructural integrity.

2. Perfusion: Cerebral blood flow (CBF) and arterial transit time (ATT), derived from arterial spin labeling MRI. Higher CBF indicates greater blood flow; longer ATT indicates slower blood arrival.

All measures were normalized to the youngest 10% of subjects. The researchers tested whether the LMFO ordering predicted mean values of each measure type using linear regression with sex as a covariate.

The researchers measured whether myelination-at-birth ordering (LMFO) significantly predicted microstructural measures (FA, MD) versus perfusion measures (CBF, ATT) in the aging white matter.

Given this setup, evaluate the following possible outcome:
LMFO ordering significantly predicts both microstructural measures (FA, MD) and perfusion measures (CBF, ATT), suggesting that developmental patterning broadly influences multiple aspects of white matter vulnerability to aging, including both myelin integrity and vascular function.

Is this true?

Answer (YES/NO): YES